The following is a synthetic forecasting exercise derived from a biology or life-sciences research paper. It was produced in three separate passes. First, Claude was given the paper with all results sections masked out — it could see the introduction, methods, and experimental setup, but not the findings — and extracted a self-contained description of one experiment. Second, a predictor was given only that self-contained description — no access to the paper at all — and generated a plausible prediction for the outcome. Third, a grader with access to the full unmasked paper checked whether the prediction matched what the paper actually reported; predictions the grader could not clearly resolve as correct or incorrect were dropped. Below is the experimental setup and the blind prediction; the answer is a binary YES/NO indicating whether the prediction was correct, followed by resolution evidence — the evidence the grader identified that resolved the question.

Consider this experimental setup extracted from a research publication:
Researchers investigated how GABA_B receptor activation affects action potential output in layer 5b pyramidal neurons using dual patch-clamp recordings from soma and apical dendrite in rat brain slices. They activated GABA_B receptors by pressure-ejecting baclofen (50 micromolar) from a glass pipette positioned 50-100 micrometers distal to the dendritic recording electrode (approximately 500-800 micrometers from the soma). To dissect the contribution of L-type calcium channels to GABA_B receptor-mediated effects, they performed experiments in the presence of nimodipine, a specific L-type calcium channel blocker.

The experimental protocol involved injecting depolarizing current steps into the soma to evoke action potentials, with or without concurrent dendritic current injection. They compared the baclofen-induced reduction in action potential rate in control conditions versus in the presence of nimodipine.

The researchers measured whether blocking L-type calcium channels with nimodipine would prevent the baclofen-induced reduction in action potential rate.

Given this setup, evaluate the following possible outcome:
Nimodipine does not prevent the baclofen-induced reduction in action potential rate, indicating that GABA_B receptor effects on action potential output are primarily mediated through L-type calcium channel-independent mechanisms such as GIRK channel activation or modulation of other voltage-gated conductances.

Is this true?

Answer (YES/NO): YES